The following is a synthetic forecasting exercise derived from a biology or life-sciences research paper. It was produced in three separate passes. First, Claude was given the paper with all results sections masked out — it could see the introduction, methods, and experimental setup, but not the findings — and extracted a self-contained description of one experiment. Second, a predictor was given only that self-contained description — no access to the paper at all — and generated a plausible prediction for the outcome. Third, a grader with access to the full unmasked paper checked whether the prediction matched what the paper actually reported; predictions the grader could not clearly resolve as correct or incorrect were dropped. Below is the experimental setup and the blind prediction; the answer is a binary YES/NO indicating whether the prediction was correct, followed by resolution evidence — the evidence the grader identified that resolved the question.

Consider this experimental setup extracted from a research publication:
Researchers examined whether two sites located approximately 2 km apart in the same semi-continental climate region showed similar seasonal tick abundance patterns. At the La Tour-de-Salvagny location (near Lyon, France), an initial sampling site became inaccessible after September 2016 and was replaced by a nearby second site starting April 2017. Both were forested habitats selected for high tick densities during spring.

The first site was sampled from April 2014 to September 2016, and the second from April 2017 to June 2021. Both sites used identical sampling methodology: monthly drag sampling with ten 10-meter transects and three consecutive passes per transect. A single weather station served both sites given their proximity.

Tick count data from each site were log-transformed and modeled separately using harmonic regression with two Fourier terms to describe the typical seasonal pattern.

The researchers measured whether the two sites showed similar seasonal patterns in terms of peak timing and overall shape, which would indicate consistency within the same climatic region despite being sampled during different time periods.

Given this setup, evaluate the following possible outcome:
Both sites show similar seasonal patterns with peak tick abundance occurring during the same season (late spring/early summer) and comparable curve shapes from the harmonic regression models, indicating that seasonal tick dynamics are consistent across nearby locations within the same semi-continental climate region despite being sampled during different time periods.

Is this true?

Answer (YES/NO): YES